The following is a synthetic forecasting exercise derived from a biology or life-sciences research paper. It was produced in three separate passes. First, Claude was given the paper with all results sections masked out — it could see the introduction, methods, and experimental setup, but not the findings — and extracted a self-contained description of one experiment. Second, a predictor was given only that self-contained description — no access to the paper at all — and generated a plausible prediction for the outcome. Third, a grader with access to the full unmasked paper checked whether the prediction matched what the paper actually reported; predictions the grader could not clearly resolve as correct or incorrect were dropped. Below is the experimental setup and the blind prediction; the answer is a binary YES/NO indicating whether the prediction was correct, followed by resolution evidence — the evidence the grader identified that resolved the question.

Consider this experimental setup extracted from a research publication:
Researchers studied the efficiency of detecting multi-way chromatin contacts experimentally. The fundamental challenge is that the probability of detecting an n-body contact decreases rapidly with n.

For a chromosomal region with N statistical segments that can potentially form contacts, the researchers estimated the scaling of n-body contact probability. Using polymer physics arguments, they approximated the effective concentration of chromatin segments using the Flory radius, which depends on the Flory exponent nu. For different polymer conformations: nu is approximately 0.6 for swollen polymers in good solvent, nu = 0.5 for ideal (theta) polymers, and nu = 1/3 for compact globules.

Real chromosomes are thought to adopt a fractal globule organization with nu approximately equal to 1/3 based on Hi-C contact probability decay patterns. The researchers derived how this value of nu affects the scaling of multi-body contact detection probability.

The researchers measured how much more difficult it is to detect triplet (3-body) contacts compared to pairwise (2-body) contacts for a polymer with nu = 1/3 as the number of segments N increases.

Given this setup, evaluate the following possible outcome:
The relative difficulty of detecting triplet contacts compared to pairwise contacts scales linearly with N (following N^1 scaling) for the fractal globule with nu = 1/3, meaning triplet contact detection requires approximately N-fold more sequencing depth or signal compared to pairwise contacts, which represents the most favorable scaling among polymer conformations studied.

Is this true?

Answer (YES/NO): YES